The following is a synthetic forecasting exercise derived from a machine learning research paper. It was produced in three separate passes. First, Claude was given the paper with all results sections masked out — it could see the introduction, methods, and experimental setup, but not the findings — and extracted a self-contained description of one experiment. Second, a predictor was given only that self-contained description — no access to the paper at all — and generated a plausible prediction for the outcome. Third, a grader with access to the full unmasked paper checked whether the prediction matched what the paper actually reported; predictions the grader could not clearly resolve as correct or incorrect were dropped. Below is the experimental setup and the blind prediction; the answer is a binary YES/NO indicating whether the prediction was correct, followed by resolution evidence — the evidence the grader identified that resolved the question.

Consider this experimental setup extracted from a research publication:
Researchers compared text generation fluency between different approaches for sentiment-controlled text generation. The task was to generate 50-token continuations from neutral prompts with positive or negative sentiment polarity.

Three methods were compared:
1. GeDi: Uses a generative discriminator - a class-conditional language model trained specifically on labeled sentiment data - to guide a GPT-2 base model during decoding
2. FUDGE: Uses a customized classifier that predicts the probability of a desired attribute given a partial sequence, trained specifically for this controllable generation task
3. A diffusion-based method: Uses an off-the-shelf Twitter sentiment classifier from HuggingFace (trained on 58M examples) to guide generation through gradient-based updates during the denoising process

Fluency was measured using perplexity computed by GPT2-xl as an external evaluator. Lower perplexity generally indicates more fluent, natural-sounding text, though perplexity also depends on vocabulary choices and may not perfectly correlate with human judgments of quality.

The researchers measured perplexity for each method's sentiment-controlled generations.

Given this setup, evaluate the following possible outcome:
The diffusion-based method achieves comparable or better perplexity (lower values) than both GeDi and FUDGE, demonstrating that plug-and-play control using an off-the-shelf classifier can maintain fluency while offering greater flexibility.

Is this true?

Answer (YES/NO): NO